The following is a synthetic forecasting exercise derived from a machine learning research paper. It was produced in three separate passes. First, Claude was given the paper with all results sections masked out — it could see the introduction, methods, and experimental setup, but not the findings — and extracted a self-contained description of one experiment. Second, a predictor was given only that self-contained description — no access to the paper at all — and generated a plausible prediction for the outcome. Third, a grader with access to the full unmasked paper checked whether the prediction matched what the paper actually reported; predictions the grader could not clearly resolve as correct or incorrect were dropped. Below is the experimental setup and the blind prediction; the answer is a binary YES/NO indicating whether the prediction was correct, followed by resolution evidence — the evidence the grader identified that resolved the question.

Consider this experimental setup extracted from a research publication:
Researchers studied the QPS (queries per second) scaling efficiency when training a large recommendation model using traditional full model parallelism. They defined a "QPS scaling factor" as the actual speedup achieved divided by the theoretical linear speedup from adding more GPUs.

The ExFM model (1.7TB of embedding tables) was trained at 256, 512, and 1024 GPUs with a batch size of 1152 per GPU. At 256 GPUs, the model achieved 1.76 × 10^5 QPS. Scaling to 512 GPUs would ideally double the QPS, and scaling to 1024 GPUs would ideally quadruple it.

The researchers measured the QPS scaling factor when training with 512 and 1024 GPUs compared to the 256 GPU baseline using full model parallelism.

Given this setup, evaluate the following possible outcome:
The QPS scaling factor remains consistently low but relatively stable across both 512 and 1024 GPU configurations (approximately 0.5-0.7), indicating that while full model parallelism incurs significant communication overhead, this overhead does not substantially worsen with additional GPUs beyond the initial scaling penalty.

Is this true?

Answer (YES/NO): NO